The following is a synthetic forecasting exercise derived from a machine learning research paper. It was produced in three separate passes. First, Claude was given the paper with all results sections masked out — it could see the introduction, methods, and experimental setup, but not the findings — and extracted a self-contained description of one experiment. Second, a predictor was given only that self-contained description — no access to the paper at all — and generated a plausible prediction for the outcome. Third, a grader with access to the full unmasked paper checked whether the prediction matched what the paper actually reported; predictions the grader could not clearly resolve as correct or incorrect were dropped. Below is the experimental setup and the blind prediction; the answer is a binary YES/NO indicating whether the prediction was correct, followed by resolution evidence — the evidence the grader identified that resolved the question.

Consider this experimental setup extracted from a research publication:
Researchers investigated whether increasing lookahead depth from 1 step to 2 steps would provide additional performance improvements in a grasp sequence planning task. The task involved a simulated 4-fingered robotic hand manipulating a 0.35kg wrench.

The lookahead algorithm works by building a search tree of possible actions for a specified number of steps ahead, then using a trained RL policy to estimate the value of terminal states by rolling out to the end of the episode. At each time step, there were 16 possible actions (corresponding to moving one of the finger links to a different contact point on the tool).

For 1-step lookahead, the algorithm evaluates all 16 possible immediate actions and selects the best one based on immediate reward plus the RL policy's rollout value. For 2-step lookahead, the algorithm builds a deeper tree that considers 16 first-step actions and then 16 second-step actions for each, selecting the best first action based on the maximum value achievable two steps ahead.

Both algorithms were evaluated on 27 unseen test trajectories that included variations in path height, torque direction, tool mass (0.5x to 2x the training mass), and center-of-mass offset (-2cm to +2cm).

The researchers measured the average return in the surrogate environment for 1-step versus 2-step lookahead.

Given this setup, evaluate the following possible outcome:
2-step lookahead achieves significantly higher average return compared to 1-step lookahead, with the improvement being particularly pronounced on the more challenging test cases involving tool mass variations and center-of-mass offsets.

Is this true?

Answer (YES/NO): NO